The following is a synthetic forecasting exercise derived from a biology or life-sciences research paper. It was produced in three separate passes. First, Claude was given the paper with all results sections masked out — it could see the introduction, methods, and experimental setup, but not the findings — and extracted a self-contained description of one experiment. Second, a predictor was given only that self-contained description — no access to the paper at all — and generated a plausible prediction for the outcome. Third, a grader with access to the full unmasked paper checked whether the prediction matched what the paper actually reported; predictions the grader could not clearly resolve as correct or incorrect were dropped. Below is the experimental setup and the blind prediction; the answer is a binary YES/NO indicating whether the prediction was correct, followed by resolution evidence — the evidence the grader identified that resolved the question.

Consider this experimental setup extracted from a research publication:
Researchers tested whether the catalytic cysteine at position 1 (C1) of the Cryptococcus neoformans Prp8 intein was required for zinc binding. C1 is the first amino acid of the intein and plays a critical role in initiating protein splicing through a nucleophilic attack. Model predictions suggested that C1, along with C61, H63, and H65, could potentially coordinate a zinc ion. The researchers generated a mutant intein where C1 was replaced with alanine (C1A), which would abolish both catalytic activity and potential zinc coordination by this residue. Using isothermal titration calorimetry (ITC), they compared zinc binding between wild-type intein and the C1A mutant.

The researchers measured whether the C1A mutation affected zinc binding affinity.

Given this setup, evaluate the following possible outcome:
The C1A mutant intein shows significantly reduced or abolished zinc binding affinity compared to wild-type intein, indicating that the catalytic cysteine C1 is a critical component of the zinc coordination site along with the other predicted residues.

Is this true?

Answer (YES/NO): YES